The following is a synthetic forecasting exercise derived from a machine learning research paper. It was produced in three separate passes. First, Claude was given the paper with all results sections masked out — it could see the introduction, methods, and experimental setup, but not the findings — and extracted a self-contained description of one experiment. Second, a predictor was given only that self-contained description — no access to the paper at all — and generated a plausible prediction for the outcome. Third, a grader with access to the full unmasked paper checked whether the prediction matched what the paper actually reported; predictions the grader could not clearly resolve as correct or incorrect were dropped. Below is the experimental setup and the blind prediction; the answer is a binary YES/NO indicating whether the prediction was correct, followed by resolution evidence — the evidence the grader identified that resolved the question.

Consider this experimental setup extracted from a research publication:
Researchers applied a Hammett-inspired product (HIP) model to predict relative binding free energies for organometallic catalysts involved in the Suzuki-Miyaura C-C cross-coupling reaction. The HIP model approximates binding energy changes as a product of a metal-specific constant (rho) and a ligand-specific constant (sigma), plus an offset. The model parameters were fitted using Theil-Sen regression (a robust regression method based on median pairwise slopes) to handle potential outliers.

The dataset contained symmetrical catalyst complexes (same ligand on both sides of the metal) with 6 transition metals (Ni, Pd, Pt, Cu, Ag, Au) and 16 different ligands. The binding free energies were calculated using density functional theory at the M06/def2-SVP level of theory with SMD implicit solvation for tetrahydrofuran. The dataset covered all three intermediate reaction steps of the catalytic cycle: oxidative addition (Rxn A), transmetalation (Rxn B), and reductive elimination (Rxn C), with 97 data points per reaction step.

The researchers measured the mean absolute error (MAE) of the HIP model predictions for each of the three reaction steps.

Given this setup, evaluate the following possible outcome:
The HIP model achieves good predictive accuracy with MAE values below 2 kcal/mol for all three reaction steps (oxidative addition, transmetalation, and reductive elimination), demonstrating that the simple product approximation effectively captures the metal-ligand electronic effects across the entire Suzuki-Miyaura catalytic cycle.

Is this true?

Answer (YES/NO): NO